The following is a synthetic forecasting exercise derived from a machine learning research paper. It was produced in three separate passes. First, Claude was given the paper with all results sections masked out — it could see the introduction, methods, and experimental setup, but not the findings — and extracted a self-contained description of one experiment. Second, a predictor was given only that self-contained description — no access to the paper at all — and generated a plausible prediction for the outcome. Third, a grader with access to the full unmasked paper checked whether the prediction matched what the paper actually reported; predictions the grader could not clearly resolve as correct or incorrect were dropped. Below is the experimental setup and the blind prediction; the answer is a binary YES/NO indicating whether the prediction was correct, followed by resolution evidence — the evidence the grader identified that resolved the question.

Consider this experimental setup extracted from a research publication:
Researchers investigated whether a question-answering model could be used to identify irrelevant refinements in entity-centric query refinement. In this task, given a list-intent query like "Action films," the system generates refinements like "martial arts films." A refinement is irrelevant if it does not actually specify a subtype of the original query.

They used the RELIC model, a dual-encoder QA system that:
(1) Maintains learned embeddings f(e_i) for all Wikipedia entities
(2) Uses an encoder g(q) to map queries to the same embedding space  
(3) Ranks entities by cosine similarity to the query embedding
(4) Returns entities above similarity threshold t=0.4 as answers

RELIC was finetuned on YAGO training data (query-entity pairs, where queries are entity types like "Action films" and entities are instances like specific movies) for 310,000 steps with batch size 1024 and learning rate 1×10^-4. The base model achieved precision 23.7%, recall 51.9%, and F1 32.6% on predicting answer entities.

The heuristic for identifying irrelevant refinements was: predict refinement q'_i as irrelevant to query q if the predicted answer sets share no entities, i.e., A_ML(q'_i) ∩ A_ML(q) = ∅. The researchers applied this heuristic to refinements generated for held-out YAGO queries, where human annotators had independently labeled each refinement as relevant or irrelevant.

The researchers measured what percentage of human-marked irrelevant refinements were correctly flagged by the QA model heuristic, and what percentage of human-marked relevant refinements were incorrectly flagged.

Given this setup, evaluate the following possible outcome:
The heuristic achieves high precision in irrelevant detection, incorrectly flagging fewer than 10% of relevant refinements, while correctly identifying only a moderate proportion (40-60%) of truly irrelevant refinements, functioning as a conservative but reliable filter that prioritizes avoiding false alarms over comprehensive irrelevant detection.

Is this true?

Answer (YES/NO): NO